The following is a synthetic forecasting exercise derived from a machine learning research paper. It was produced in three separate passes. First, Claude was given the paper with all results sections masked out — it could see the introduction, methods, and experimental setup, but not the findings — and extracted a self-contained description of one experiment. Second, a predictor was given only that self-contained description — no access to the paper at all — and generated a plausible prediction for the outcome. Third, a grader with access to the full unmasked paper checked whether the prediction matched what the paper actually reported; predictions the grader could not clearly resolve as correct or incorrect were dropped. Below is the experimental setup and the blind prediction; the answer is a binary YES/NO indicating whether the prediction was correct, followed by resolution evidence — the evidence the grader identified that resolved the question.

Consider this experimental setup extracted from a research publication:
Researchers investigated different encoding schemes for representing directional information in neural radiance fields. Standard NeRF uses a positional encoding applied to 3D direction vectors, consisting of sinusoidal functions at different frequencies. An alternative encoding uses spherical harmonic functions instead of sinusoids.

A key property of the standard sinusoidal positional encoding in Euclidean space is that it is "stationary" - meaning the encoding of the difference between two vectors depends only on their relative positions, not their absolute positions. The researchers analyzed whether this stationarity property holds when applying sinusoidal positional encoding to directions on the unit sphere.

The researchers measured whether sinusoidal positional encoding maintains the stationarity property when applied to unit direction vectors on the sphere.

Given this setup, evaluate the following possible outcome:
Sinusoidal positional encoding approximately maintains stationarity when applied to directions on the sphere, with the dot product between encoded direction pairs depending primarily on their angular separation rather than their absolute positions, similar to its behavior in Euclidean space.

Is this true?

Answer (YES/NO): NO